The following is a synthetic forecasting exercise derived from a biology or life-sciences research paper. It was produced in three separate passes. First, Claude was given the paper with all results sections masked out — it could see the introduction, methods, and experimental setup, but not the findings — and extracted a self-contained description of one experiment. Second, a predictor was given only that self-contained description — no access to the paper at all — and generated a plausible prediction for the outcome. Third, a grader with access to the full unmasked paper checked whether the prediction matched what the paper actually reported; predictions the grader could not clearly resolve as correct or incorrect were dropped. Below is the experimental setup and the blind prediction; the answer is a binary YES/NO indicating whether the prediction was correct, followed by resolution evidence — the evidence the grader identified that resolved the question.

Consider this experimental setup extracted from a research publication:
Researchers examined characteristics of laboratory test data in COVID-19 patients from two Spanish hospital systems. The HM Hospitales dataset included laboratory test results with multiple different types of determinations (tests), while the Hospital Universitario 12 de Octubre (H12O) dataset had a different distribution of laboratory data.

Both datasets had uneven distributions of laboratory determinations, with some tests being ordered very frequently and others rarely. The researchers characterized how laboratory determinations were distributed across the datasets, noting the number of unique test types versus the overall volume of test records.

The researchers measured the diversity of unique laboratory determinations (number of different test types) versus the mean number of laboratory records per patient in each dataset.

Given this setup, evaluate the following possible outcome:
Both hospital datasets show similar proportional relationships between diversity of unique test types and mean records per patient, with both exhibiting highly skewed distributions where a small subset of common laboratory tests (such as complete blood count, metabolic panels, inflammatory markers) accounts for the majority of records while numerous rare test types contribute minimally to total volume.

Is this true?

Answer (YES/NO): NO